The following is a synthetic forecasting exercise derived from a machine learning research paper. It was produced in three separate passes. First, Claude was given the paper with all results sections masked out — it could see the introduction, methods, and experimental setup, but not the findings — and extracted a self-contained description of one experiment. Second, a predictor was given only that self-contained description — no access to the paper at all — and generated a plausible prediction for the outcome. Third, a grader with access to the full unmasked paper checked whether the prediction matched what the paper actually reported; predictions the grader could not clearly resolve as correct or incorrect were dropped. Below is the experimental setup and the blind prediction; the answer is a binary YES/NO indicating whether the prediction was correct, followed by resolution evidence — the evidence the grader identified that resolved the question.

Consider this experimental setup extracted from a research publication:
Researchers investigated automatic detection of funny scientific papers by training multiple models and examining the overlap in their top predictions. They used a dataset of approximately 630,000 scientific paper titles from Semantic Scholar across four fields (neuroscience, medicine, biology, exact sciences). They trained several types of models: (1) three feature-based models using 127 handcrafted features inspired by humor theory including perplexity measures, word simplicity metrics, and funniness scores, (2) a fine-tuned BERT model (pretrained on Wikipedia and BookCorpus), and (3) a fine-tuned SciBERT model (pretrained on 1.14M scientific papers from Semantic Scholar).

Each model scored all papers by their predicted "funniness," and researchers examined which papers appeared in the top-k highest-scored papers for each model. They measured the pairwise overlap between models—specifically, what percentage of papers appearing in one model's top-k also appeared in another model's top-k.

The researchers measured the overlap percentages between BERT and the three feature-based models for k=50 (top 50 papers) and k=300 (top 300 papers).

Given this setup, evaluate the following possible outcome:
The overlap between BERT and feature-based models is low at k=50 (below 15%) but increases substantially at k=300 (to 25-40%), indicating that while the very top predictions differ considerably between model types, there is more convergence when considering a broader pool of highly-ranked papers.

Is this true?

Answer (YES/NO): NO